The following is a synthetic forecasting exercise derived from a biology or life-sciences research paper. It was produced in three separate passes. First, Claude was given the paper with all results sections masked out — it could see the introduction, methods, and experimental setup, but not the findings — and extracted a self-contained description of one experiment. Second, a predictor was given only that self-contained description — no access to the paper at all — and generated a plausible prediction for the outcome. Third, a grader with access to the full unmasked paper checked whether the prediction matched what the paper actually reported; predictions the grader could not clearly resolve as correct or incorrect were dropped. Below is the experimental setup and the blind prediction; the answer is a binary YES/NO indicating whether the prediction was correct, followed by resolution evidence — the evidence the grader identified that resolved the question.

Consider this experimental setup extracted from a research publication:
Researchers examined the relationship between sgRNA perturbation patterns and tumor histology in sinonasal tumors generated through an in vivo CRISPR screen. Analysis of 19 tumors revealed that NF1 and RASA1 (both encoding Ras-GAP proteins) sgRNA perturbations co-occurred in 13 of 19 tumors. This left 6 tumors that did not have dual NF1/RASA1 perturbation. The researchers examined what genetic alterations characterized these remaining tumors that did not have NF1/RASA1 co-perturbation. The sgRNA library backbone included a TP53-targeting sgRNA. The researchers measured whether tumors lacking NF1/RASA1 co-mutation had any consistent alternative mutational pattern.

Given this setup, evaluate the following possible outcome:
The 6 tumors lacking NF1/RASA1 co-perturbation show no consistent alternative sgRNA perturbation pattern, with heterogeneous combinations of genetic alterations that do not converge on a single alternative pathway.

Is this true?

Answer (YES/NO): NO